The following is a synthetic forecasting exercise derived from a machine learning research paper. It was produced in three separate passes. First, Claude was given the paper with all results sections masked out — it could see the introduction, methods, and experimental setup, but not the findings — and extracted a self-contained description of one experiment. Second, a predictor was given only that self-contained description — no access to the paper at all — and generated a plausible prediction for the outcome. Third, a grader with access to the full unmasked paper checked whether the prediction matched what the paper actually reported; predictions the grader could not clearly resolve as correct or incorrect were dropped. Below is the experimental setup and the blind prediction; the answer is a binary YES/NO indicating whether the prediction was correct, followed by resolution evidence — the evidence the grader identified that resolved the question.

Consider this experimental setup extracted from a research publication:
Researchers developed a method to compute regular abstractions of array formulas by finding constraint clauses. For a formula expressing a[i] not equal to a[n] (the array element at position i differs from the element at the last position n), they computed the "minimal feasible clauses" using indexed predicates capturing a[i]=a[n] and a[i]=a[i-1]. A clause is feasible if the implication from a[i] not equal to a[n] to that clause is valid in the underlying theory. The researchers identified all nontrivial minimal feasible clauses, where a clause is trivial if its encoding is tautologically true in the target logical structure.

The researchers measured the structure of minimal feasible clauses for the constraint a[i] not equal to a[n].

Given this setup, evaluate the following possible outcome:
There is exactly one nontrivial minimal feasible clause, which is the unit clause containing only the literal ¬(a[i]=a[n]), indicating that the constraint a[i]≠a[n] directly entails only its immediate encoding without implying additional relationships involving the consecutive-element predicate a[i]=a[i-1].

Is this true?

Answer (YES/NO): NO